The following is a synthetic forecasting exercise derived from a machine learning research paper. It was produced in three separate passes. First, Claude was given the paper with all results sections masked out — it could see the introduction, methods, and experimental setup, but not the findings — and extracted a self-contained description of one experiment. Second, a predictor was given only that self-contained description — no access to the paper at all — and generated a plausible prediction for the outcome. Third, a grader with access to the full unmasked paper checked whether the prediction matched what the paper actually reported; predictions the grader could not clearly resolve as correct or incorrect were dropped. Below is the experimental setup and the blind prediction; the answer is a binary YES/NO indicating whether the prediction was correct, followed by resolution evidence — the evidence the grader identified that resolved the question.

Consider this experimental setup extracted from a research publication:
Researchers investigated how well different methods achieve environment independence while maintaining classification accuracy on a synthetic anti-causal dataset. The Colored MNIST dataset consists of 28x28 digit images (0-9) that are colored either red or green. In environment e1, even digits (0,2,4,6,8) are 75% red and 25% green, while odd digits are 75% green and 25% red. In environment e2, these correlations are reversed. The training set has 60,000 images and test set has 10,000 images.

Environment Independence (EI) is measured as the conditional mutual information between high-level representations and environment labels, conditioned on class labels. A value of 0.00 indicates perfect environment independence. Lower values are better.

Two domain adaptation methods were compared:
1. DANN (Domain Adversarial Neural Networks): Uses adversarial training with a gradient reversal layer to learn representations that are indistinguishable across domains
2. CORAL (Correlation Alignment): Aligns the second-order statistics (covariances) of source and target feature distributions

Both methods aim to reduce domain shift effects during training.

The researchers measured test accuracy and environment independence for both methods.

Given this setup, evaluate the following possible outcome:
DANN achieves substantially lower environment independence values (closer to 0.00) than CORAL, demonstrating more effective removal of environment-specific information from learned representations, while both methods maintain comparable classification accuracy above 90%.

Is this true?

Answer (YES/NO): NO